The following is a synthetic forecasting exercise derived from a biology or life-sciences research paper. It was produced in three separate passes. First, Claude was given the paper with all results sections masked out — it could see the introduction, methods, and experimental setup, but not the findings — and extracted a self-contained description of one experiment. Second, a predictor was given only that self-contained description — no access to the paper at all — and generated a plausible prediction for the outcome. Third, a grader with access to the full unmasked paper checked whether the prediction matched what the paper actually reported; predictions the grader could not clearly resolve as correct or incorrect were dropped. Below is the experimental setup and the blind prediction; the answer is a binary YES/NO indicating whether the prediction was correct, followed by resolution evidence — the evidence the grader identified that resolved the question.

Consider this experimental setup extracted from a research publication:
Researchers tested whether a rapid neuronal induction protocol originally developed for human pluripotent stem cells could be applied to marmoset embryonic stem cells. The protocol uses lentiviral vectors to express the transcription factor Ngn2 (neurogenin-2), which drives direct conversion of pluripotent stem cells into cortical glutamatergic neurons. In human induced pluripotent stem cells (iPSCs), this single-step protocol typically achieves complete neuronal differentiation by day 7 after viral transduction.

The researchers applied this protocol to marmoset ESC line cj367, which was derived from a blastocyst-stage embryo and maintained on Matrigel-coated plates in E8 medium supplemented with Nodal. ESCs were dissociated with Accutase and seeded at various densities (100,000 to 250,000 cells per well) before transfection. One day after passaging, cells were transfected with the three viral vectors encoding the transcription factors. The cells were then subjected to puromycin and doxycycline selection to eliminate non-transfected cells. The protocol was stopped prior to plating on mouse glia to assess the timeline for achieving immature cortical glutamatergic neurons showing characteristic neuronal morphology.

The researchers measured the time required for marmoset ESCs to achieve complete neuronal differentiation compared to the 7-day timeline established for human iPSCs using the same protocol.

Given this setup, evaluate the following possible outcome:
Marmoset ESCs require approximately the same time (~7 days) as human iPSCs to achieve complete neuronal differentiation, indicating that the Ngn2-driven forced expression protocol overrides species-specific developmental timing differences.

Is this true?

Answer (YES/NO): NO